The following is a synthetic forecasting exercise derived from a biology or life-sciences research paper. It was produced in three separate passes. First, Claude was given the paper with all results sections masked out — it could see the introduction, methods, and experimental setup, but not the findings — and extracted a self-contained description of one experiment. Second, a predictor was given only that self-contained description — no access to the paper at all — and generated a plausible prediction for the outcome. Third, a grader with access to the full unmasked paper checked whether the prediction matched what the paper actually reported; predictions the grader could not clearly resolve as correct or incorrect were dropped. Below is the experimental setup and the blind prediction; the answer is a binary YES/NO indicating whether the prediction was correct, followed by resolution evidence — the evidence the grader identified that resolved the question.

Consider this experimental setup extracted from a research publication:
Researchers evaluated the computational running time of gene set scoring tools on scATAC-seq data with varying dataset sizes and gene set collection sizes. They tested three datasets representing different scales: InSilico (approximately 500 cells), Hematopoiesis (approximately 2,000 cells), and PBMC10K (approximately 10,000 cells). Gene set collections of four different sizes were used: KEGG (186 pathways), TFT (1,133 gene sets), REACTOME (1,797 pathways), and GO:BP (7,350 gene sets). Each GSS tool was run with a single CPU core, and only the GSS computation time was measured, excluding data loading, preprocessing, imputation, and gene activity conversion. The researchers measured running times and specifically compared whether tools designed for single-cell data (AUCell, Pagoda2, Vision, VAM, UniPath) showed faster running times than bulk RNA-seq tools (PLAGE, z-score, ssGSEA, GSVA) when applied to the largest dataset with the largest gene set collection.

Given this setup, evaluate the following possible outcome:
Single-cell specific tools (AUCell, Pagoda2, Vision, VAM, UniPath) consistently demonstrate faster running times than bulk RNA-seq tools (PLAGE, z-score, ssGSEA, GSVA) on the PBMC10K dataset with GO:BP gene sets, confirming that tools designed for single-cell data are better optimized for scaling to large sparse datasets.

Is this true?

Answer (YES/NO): NO